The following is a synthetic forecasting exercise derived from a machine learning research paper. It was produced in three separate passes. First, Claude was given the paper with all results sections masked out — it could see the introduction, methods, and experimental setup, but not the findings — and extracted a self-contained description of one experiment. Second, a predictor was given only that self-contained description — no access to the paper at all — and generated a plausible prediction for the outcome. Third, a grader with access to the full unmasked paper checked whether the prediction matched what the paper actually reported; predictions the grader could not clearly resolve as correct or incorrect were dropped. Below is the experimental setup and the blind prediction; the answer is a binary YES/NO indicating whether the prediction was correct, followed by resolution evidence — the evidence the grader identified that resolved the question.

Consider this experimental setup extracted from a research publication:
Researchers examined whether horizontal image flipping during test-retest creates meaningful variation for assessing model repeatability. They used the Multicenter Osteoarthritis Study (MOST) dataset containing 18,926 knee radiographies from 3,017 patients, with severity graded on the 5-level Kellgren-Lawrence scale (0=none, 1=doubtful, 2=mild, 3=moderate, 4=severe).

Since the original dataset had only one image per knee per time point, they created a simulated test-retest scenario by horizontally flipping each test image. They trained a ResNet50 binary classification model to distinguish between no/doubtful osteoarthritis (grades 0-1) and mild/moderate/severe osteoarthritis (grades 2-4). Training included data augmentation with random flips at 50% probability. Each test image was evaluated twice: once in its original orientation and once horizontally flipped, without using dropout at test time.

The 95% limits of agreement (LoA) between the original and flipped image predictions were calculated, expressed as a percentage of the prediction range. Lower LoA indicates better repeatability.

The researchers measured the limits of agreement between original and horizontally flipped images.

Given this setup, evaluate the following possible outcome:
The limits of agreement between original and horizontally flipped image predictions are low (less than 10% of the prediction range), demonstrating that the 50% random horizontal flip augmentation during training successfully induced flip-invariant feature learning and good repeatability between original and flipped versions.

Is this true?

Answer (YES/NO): NO